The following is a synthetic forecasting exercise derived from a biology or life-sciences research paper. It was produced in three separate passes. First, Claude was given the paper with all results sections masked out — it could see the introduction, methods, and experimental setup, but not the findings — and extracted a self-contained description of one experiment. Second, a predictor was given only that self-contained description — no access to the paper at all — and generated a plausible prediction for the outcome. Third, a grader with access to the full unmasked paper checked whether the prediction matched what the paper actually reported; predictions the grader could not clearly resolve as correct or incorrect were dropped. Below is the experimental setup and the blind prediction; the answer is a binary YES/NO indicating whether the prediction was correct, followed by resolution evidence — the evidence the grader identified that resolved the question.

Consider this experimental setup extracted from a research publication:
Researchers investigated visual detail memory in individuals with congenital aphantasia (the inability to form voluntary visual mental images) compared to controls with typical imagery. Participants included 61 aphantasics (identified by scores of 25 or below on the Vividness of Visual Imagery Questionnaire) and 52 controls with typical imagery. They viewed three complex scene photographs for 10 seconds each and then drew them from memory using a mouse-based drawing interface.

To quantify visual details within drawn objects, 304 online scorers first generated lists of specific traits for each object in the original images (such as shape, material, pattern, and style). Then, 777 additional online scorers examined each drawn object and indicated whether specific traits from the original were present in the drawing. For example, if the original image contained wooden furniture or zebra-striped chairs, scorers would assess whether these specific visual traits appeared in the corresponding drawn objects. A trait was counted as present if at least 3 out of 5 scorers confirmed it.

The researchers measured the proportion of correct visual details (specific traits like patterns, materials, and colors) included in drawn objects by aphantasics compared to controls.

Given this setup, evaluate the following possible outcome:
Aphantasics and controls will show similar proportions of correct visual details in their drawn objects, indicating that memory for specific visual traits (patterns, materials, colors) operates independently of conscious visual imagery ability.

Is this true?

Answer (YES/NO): YES